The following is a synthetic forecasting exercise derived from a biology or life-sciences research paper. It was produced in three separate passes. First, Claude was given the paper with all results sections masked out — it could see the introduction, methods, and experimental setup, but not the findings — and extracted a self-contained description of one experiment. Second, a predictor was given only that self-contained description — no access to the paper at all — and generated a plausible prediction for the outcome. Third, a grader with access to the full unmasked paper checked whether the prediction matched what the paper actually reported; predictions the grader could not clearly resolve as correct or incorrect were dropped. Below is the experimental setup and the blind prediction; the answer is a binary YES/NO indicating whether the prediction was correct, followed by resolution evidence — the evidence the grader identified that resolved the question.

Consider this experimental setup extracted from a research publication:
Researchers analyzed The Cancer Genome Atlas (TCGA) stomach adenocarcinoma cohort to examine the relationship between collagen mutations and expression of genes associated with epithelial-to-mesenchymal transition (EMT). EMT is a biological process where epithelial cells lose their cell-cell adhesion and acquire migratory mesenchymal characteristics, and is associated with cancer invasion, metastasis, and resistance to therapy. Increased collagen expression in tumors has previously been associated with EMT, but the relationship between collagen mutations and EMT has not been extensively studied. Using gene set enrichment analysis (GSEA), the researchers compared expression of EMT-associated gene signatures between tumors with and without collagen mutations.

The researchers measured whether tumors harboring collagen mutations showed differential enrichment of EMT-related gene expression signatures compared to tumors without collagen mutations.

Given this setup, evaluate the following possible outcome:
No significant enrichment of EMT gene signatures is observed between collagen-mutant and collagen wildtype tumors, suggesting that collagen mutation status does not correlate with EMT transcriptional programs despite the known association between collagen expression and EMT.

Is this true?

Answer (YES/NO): NO